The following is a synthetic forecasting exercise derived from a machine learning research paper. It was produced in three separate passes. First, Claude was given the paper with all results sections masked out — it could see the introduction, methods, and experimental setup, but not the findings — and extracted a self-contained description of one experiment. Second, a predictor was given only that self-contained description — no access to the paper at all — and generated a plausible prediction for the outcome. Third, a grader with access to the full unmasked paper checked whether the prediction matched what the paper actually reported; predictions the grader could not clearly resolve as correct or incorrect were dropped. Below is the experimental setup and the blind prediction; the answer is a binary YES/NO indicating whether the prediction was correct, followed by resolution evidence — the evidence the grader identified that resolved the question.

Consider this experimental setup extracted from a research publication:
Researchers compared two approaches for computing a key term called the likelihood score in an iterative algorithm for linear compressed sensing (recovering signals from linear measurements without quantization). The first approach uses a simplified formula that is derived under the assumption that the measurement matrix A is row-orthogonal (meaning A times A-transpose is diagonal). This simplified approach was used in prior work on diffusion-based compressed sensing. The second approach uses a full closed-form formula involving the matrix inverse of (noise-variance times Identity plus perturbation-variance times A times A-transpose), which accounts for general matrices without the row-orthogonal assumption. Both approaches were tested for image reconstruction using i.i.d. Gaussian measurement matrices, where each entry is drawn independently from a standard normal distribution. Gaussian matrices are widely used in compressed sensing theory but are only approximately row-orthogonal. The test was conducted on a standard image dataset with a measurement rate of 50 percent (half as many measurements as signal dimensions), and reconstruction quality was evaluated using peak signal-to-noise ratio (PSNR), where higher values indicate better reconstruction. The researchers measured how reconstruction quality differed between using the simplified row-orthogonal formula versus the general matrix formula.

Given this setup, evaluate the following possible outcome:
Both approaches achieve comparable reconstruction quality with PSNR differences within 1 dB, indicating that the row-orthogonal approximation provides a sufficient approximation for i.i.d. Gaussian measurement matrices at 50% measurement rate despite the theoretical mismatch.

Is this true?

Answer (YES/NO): NO